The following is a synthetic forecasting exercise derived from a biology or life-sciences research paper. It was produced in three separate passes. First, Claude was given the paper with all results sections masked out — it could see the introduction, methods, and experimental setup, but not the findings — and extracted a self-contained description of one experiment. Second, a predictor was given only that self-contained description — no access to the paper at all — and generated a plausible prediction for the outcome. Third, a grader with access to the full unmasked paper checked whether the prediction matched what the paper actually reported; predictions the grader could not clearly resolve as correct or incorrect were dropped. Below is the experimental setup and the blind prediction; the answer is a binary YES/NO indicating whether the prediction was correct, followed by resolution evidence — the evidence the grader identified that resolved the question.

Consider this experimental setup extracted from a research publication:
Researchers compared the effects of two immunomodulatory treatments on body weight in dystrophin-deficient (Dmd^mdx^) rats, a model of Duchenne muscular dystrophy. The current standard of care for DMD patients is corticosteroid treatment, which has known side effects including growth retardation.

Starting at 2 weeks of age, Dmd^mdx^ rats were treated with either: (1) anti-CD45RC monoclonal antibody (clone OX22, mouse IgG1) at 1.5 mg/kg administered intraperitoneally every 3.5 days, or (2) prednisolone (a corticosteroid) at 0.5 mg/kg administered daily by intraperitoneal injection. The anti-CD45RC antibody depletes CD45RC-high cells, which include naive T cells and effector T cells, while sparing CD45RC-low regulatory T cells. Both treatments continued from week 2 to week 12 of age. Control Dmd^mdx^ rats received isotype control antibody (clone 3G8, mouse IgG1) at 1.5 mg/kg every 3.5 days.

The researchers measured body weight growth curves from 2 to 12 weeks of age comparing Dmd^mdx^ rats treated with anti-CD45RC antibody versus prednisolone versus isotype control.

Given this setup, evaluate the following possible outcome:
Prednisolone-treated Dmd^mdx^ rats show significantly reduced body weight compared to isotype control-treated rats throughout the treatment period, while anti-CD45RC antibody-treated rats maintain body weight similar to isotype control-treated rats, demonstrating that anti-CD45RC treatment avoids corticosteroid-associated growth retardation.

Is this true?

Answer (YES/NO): YES